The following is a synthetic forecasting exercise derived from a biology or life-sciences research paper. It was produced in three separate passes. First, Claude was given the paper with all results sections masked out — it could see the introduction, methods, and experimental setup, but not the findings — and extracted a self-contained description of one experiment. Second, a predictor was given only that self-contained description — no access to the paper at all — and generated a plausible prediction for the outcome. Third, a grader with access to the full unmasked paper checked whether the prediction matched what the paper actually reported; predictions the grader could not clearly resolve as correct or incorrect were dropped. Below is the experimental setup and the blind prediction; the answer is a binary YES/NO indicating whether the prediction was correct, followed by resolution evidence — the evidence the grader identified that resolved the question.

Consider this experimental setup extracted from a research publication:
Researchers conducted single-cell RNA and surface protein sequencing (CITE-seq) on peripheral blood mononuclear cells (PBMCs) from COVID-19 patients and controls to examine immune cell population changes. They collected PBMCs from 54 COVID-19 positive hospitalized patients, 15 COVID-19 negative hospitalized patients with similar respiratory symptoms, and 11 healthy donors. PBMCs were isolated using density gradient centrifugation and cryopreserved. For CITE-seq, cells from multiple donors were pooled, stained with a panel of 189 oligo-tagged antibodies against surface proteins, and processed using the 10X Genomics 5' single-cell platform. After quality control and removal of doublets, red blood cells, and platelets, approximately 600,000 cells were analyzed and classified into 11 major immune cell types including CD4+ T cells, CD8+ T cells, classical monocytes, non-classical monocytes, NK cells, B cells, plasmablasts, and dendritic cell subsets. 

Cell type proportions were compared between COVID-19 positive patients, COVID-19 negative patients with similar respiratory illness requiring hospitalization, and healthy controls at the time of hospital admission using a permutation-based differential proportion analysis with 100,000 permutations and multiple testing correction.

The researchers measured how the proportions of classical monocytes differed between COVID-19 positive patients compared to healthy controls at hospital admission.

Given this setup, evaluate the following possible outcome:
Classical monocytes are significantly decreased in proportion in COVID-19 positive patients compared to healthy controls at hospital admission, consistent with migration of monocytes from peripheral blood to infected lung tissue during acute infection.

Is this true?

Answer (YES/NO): NO